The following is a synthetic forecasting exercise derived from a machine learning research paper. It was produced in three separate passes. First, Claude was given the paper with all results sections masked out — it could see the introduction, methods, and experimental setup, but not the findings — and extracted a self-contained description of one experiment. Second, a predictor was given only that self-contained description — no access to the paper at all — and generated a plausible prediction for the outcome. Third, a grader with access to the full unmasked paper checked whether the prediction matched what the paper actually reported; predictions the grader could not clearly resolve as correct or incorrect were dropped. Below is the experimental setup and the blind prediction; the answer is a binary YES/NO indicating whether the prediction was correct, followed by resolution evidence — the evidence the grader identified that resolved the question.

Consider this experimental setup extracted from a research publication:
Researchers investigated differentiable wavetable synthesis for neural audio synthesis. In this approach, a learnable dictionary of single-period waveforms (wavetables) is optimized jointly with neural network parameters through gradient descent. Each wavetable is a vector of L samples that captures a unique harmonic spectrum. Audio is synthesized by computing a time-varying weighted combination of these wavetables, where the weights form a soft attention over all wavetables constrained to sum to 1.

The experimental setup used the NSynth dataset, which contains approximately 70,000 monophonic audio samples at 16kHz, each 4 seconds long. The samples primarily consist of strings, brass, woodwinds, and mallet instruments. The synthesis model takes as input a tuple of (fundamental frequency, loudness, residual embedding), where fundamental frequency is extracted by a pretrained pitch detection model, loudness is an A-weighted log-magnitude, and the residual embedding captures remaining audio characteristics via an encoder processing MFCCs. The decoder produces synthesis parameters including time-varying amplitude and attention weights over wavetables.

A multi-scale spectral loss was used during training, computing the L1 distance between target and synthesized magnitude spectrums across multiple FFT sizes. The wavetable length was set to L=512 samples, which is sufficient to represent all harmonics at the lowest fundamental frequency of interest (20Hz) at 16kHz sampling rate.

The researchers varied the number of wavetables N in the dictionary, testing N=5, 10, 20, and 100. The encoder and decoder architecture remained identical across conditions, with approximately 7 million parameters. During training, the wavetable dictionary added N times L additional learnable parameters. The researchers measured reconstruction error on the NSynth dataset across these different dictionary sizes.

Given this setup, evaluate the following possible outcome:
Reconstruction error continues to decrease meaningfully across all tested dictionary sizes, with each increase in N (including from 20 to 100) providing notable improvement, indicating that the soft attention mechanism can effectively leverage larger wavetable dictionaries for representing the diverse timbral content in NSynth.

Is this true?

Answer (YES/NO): NO